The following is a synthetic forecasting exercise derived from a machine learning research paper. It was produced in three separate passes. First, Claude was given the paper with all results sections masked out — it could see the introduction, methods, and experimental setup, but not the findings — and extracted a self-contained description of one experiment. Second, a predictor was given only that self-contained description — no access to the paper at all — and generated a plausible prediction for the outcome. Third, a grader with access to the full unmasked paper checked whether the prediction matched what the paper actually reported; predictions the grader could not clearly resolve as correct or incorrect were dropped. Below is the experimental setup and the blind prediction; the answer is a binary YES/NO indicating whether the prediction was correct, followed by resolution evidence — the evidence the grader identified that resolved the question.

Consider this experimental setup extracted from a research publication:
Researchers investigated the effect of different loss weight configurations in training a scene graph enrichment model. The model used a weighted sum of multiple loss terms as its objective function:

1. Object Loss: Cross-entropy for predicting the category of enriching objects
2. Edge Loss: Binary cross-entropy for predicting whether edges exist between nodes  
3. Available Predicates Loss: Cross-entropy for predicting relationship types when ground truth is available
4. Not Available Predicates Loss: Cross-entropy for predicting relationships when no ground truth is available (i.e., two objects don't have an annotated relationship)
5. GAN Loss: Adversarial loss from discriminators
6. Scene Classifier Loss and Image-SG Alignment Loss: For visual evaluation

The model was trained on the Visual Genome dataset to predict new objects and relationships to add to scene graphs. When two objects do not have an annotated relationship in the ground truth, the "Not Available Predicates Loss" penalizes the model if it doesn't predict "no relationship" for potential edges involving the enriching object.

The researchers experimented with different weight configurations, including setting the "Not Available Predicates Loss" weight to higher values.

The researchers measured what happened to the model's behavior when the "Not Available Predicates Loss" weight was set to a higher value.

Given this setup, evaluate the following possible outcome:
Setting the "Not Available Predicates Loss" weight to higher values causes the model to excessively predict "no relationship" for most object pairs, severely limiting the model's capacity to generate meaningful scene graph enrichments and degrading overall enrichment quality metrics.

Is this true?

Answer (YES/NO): YES